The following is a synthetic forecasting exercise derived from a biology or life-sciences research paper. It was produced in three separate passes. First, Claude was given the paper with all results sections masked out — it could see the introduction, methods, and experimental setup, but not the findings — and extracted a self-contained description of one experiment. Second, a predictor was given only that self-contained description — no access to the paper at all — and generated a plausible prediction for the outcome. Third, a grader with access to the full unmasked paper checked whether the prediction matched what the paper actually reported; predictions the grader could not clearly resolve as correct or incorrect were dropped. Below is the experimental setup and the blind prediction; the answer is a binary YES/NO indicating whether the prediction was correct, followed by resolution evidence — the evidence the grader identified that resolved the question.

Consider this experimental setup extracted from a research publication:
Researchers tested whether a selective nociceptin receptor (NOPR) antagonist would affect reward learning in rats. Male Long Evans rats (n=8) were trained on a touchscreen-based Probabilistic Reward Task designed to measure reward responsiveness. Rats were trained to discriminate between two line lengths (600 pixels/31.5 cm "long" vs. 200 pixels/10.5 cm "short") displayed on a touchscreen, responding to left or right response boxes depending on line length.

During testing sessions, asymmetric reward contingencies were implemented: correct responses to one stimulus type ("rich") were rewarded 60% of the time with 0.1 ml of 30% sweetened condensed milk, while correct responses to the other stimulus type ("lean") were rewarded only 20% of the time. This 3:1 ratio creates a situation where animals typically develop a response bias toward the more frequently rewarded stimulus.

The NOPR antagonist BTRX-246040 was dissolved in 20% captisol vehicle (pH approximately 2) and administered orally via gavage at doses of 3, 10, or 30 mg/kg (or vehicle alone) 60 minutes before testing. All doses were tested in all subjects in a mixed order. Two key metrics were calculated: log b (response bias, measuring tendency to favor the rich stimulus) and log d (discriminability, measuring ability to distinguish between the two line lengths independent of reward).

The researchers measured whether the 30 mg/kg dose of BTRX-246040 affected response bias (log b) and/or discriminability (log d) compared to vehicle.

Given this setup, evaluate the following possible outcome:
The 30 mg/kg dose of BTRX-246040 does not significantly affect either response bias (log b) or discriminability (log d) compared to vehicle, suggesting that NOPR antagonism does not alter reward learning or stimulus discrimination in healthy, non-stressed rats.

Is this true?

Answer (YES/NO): NO